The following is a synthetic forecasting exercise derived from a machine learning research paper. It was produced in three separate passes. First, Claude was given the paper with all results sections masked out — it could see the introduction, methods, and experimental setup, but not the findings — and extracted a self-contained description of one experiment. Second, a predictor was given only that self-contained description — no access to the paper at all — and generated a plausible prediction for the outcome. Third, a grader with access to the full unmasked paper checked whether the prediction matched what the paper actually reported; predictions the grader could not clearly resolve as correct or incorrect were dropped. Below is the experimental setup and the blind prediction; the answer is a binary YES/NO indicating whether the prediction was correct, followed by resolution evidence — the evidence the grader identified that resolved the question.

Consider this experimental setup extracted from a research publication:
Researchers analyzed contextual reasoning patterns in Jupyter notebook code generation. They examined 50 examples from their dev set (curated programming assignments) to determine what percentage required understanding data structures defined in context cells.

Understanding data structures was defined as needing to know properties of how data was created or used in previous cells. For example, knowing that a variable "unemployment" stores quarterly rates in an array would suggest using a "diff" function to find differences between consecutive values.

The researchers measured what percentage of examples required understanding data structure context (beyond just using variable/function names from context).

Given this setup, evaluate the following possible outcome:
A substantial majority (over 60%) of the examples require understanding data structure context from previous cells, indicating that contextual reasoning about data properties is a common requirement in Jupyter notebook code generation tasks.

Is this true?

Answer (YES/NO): NO